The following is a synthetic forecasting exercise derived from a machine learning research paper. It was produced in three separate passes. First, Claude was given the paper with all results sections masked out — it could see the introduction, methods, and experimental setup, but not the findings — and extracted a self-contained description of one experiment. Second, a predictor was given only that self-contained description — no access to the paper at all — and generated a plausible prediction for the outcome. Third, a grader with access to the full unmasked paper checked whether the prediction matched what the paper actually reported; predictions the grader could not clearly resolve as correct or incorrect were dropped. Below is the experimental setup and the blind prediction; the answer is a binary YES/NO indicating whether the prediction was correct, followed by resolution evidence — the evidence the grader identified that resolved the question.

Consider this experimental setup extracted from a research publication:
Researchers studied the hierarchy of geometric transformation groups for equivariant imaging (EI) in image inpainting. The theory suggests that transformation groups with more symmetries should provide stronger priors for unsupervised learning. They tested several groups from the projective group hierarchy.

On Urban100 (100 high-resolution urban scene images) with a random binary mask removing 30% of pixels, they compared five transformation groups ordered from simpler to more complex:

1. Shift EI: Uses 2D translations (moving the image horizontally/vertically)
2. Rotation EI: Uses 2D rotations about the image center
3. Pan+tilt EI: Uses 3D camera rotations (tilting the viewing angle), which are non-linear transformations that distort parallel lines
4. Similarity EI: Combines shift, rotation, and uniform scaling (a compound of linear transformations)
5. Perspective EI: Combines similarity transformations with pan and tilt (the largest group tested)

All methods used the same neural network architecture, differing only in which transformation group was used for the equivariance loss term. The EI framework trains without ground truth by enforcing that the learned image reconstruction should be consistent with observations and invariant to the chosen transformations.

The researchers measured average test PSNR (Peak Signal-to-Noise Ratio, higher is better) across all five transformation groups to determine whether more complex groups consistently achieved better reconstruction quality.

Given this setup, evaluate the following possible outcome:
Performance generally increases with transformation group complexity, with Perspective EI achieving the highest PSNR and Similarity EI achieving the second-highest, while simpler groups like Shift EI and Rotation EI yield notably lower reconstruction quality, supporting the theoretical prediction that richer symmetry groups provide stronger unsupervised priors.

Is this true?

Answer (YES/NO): YES